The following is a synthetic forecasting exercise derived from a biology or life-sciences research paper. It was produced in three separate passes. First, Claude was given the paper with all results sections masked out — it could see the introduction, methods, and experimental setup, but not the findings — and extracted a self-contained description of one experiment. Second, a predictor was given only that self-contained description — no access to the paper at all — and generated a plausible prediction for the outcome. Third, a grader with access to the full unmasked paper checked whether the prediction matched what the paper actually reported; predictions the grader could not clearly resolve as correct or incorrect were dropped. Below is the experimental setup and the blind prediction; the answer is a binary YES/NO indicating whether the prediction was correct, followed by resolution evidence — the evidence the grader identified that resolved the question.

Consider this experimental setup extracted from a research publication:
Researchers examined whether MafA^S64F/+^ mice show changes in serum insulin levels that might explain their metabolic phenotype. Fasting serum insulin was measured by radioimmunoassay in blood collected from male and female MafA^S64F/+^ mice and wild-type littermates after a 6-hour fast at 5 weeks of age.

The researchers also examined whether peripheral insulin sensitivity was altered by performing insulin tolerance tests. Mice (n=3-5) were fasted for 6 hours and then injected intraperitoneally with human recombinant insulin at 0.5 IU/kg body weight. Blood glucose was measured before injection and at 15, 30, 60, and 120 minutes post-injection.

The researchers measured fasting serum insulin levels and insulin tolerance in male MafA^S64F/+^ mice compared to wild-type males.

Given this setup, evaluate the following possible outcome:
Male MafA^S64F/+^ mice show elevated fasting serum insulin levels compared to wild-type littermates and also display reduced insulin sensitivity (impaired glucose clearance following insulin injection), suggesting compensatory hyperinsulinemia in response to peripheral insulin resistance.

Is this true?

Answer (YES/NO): NO